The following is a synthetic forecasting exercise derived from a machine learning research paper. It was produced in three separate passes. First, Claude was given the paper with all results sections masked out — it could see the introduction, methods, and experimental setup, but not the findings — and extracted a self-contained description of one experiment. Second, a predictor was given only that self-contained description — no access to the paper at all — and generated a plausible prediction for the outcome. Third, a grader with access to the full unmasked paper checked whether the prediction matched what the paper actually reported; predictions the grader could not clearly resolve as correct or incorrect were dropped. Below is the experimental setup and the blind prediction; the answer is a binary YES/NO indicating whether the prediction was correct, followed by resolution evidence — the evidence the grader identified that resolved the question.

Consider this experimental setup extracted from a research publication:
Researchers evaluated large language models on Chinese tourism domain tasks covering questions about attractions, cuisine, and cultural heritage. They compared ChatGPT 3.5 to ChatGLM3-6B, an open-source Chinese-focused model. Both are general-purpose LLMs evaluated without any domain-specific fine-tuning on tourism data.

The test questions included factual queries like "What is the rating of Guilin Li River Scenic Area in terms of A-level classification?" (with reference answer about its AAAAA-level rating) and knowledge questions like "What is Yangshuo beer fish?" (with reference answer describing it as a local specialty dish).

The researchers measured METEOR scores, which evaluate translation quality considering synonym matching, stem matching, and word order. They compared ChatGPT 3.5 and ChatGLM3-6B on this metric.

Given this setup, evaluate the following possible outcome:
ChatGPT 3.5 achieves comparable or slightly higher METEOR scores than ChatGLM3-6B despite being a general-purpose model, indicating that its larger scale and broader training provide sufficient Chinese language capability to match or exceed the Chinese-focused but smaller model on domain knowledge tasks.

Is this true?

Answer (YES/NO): YES